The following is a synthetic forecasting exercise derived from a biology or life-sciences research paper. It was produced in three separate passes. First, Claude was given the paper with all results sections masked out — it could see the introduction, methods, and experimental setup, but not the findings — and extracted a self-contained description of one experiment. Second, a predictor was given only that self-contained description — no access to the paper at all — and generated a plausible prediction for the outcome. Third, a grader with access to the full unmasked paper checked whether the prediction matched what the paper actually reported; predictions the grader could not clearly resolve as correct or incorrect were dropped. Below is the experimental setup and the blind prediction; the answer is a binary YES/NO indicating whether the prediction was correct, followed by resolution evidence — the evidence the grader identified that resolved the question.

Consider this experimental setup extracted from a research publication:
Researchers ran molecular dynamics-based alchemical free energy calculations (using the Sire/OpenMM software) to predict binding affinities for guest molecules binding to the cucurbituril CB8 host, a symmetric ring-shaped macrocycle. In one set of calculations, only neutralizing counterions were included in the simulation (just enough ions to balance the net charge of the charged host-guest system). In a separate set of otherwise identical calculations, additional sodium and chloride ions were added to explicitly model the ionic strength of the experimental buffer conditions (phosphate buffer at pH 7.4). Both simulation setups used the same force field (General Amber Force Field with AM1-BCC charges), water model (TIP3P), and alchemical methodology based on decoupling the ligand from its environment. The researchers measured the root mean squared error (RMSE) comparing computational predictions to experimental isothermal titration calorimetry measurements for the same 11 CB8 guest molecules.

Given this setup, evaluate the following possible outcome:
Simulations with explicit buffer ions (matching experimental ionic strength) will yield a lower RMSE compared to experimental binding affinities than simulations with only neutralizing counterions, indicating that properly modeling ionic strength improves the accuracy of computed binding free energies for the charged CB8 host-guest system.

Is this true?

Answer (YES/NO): YES